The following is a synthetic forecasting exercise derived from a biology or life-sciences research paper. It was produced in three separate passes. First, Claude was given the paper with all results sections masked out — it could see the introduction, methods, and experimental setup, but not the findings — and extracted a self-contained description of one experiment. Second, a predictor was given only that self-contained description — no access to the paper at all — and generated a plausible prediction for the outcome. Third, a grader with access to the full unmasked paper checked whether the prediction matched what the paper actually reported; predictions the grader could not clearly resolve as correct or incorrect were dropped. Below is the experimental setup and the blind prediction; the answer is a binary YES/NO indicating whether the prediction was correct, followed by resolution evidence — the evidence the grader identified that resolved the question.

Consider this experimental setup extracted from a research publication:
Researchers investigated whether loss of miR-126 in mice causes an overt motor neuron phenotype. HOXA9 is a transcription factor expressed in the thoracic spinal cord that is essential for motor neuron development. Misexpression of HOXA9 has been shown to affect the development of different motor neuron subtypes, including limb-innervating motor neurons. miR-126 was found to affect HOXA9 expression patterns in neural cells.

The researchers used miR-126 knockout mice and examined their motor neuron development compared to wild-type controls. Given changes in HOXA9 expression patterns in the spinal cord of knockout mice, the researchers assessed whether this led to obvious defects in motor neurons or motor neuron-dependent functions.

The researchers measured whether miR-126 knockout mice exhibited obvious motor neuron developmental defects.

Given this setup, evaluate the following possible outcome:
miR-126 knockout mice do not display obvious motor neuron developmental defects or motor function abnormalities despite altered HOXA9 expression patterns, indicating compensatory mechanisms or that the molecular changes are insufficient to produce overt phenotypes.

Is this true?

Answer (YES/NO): YES